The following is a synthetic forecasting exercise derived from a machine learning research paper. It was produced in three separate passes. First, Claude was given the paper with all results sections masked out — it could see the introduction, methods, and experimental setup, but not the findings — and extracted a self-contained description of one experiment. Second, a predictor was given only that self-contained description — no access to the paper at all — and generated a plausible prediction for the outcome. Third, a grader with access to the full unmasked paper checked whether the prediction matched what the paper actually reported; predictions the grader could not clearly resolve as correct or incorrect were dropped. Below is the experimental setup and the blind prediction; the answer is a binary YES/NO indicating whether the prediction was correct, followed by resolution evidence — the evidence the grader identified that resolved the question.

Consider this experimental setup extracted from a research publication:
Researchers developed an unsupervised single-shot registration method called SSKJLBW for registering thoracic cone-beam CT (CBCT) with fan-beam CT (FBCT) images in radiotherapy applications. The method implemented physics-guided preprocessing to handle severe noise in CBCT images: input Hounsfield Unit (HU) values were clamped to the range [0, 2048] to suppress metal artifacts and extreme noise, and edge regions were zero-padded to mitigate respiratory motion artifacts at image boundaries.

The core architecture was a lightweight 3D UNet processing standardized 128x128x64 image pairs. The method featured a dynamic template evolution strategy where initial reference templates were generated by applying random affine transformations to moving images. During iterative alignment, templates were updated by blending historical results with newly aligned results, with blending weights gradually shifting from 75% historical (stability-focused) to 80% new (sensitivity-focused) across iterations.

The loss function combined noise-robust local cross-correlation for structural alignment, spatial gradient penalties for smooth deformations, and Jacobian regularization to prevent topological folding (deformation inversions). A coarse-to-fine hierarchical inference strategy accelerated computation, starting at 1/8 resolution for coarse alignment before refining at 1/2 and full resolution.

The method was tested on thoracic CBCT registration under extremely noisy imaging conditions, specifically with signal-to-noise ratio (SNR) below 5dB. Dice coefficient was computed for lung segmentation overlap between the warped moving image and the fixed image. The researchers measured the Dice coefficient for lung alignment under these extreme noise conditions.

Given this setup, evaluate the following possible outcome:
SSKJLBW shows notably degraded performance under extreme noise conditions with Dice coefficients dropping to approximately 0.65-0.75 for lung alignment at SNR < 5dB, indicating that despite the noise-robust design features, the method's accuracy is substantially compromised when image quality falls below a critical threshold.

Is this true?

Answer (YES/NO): NO